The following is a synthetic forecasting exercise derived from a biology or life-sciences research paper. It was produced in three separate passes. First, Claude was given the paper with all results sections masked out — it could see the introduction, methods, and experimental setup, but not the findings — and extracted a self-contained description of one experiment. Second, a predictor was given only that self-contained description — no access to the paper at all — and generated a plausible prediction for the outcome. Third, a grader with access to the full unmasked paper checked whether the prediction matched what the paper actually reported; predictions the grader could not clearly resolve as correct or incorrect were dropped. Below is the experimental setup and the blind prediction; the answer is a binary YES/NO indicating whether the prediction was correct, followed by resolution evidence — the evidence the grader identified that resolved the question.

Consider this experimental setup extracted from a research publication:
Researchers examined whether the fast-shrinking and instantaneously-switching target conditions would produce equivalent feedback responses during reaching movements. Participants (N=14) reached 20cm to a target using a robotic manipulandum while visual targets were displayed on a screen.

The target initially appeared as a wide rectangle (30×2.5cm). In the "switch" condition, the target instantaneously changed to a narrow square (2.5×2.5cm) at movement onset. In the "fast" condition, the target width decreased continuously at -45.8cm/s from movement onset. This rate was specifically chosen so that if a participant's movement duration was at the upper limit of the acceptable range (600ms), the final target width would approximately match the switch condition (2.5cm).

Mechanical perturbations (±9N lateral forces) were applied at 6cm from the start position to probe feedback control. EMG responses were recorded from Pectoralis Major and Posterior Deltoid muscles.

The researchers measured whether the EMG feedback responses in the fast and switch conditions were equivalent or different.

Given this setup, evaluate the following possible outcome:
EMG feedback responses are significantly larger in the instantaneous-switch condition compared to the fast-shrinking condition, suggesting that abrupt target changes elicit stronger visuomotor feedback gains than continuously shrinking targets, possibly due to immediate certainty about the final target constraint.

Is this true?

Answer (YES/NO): YES